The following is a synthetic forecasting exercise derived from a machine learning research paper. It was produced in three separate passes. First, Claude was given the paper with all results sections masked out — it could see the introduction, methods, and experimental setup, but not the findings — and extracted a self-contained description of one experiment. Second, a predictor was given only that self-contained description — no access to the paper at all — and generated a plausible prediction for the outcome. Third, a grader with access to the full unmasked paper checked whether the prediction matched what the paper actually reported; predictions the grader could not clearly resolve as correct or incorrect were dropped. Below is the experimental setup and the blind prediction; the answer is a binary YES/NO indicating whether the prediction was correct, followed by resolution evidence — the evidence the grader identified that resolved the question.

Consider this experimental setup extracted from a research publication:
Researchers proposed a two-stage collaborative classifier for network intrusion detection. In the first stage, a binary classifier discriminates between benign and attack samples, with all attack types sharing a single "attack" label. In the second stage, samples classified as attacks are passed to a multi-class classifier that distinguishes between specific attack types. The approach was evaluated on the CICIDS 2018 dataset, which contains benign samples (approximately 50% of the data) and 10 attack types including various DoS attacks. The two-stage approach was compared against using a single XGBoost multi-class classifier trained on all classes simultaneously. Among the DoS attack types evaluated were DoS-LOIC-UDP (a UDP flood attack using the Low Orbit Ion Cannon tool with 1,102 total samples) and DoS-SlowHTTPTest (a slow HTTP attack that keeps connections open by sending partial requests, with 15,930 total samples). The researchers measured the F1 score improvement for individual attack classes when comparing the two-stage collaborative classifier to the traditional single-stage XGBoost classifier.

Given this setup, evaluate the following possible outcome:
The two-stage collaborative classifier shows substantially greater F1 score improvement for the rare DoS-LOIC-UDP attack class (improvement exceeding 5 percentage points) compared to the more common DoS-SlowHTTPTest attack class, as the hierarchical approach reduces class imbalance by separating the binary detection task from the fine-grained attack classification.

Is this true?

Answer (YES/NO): NO